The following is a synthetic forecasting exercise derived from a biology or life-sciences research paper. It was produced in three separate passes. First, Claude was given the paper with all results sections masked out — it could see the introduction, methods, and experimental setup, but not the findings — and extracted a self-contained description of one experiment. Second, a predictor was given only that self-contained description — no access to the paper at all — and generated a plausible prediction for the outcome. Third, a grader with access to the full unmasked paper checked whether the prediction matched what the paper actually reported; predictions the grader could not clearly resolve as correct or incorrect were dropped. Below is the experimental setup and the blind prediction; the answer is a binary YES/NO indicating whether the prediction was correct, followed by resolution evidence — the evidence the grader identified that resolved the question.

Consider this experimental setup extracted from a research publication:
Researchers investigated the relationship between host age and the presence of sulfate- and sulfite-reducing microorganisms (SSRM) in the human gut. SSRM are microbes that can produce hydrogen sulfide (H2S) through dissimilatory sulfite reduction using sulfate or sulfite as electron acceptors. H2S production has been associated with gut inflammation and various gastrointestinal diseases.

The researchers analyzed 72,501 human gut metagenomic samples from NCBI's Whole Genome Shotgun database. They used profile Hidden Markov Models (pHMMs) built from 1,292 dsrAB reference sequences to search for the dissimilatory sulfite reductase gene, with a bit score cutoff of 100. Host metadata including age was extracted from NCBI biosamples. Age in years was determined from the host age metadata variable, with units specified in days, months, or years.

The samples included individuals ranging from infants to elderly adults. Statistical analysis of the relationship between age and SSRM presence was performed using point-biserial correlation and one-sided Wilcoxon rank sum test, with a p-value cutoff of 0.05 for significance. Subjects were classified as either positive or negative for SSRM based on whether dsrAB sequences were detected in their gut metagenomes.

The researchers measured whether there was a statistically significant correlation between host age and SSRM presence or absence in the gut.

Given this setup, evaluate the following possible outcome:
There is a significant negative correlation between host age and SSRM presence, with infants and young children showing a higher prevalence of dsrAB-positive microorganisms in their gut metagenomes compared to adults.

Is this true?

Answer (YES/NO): NO